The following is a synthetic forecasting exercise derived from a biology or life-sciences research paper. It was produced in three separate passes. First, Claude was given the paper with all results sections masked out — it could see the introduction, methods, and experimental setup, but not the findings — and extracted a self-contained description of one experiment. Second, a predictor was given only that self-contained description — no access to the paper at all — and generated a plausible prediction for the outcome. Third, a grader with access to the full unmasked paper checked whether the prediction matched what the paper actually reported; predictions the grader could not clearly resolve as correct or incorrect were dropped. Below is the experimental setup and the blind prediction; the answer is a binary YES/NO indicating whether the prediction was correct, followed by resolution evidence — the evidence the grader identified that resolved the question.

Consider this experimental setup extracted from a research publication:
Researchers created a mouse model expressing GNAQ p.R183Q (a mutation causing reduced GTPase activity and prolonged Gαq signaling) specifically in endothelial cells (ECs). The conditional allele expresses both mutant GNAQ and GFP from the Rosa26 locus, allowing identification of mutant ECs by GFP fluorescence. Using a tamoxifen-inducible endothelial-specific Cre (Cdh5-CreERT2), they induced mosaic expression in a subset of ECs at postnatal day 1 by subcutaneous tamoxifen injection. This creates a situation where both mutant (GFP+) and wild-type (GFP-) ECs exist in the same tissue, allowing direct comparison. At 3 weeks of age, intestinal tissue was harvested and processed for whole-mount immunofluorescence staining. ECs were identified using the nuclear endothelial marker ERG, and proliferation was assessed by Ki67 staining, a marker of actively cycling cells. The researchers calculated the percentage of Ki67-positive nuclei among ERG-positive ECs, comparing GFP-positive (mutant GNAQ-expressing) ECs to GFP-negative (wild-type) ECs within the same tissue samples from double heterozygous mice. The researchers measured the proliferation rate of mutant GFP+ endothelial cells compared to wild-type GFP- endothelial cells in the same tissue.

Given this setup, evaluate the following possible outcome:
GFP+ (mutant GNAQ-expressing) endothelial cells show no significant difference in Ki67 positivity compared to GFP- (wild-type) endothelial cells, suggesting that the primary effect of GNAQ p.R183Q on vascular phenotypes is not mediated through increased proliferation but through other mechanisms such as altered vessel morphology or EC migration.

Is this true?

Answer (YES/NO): NO